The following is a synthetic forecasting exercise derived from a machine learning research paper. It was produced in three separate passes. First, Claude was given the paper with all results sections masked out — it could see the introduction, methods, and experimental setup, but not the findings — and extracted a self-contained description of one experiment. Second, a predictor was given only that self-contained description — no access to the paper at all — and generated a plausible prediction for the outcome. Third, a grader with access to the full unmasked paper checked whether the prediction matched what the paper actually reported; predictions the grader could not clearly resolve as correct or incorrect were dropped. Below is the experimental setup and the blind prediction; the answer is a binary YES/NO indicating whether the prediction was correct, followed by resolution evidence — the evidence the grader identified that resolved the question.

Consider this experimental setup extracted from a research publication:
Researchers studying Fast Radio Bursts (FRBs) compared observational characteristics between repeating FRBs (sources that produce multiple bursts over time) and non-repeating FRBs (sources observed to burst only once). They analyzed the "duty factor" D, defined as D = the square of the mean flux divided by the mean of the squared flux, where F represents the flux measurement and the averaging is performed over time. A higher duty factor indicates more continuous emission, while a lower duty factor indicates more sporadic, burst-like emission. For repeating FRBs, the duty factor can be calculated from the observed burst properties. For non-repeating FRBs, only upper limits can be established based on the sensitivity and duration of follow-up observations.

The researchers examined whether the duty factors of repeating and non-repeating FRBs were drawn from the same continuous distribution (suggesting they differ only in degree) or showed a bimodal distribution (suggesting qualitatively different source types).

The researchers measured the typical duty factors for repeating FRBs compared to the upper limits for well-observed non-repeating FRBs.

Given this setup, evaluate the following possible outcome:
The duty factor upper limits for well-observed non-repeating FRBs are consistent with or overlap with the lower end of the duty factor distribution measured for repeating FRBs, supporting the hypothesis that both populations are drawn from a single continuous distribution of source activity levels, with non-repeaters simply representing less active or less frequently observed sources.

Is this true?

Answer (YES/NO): NO